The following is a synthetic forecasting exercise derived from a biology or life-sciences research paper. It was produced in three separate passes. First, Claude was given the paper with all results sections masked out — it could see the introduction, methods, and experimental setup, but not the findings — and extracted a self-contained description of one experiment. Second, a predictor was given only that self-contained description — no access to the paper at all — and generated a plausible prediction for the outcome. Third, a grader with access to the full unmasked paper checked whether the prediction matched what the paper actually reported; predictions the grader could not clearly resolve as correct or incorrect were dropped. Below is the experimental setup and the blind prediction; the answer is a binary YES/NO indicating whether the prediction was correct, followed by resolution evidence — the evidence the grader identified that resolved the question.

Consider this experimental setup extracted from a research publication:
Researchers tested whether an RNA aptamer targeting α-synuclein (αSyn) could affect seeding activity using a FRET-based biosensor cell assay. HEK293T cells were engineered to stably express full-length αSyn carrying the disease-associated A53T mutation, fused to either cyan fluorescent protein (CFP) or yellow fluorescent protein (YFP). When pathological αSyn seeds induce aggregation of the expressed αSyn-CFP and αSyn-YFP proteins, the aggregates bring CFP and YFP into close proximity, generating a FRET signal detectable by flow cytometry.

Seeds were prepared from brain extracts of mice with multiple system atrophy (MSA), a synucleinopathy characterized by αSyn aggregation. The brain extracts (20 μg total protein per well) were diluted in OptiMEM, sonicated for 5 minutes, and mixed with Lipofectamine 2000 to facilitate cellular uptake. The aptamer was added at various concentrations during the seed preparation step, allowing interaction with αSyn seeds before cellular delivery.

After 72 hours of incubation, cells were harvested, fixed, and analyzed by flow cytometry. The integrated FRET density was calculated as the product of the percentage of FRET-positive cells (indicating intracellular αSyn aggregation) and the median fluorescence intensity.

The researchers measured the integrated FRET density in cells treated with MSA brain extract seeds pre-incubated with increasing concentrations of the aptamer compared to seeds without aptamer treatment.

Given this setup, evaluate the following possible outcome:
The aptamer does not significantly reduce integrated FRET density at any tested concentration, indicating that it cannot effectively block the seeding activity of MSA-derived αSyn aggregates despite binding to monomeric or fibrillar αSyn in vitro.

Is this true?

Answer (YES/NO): NO